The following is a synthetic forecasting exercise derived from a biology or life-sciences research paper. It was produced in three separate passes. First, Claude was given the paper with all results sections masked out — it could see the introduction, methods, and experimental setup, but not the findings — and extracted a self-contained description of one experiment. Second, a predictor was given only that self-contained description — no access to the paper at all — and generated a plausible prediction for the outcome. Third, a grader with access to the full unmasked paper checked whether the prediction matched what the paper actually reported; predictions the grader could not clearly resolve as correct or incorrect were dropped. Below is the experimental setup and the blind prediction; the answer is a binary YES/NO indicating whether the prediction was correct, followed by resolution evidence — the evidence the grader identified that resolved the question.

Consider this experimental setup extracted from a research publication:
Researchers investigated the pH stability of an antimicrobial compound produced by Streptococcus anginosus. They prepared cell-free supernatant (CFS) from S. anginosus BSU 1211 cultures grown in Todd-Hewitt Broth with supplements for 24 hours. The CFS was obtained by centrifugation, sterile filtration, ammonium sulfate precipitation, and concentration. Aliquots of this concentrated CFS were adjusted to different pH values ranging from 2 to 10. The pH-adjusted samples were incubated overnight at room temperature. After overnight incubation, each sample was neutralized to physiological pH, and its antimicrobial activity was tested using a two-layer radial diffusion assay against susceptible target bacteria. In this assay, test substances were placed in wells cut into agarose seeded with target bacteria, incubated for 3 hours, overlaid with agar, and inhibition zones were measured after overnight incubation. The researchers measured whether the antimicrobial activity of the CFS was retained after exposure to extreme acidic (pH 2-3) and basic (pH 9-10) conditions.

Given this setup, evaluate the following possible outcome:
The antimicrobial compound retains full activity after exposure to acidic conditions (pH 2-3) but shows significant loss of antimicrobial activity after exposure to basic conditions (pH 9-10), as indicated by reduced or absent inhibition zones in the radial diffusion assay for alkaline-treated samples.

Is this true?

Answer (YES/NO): NO